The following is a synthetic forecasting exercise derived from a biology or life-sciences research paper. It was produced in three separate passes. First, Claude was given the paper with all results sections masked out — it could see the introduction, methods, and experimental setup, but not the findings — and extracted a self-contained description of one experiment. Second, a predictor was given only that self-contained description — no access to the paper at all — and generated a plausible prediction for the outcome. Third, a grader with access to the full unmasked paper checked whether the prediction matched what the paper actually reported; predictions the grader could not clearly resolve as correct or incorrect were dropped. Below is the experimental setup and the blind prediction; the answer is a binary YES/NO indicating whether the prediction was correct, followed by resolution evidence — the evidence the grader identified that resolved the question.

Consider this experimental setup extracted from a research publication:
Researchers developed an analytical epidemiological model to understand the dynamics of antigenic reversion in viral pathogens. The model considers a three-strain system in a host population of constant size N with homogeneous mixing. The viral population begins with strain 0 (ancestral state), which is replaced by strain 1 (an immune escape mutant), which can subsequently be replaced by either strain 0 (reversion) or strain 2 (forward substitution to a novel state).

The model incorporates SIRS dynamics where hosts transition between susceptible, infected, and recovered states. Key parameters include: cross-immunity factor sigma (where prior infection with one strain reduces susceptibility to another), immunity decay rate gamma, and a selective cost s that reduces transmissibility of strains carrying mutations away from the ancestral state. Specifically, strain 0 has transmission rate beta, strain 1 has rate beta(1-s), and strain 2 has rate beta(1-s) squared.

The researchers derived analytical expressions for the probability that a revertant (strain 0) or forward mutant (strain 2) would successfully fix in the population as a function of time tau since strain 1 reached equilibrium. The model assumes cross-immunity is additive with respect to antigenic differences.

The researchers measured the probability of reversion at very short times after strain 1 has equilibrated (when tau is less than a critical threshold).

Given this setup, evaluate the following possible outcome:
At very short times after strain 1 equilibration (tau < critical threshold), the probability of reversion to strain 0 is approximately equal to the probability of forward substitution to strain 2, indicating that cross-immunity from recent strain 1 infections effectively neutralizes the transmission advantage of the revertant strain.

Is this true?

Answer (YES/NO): NO